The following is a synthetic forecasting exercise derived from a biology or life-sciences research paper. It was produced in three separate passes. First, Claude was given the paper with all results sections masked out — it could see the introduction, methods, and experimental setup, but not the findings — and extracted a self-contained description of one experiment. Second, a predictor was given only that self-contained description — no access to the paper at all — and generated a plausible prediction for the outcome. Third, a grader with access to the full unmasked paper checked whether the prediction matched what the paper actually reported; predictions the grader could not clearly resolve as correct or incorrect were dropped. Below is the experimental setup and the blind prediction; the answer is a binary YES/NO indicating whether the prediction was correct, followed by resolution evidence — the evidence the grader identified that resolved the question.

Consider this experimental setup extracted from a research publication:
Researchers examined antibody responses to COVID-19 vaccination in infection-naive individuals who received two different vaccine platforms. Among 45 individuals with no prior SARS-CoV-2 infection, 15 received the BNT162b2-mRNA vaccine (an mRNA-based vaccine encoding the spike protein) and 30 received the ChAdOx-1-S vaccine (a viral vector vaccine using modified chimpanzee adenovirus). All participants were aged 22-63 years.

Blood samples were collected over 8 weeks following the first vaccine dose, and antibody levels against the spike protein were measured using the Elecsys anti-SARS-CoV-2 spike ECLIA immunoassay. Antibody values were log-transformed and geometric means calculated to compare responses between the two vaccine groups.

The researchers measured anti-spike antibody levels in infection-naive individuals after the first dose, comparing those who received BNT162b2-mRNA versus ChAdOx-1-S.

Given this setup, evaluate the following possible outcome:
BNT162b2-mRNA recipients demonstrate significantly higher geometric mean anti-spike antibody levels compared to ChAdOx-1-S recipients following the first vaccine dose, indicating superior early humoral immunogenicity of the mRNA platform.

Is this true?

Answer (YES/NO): NO